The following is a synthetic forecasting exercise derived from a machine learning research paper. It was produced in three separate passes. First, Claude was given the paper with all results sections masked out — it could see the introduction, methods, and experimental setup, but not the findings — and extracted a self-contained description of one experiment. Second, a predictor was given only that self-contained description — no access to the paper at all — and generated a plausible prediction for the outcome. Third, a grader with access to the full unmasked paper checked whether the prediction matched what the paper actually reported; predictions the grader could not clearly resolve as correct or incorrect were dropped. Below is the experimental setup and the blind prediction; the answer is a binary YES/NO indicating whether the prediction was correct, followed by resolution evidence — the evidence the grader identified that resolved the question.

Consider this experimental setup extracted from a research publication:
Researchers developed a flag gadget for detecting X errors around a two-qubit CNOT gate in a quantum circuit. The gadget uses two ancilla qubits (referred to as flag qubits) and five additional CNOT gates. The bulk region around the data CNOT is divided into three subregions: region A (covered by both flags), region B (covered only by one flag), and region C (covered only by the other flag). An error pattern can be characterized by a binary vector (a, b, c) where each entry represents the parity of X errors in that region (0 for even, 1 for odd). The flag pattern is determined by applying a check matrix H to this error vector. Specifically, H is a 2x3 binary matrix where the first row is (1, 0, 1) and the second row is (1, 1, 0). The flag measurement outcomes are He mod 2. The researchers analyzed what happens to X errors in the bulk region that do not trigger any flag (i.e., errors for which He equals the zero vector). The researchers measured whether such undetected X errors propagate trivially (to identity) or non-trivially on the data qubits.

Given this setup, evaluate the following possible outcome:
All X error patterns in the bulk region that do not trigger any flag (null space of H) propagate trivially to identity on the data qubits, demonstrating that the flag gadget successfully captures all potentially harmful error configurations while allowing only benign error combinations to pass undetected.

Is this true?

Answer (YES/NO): YES